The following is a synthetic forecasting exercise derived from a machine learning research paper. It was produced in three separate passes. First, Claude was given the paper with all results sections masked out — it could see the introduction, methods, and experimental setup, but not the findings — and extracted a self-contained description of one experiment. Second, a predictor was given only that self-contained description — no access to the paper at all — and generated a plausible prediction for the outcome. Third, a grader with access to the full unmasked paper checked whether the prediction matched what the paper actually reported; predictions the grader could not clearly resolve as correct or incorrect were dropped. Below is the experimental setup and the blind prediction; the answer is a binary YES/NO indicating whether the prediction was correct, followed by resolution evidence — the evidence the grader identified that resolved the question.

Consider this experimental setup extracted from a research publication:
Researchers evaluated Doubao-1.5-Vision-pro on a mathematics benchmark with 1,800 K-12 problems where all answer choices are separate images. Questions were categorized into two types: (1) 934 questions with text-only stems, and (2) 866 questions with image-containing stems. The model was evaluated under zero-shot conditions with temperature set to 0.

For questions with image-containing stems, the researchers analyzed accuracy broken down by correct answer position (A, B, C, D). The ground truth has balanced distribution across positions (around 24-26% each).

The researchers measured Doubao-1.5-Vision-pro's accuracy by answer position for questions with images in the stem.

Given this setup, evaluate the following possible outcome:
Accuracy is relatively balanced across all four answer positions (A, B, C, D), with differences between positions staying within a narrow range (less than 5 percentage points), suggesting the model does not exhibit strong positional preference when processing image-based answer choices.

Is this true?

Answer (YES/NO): NO